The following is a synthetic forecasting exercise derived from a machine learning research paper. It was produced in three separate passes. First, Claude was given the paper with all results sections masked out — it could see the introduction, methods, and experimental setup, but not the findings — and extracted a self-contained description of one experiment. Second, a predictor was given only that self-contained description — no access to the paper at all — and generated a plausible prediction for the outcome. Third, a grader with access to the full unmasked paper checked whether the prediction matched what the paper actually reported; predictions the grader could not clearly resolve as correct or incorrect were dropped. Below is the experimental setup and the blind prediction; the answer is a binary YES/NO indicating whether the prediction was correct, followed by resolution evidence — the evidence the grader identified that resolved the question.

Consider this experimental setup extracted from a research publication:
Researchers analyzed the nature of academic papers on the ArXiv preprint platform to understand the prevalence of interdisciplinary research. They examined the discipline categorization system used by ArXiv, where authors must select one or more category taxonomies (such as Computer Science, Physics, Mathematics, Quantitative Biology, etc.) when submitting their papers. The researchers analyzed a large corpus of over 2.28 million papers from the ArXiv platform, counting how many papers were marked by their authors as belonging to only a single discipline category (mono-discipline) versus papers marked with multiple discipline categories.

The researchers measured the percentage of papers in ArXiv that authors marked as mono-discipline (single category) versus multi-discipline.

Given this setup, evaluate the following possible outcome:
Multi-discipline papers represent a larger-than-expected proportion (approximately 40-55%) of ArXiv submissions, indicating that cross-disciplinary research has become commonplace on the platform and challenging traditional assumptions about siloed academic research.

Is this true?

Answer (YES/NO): NO